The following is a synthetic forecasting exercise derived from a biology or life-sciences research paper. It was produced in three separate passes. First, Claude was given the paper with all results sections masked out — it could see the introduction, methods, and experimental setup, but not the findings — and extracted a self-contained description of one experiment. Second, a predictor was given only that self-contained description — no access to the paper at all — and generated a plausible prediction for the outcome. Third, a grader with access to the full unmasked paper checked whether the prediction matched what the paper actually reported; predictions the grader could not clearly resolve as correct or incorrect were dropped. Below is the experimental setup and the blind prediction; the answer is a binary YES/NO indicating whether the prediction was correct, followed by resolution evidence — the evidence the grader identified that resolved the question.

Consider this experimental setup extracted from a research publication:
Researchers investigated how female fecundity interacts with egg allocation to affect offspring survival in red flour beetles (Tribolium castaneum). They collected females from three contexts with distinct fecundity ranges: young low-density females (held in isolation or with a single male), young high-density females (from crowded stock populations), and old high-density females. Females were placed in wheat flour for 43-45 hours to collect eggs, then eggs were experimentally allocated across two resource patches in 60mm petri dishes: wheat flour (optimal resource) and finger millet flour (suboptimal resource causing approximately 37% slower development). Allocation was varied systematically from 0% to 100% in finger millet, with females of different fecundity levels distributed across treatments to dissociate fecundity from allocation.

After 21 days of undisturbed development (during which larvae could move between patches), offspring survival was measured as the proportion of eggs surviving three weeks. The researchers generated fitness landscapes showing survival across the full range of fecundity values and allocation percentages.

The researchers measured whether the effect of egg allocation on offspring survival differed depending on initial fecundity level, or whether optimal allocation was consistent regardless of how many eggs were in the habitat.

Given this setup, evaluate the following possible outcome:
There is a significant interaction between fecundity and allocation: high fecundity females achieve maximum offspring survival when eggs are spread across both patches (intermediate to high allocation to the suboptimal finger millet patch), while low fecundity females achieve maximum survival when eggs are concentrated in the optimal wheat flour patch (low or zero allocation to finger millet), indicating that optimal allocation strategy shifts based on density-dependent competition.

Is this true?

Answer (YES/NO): NO